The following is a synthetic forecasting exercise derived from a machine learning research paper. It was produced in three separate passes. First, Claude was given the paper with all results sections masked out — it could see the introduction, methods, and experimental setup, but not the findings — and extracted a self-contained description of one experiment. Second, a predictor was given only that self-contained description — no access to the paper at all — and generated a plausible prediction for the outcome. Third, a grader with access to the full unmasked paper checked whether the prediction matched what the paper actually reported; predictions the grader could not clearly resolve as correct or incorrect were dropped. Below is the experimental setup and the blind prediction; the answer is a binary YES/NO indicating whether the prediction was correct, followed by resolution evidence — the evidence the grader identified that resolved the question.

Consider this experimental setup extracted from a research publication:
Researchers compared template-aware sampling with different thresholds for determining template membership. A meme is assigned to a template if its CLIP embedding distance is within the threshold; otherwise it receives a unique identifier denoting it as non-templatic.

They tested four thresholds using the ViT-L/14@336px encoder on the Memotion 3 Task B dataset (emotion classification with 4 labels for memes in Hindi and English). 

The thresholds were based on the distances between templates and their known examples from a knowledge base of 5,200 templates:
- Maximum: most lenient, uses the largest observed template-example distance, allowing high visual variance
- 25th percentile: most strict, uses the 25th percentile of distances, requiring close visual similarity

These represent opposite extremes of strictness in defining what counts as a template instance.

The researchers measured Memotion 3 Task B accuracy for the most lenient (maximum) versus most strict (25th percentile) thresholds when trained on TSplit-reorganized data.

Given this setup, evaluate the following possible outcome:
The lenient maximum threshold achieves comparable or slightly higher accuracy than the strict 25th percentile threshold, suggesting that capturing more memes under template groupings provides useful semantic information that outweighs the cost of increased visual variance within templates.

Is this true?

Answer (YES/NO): YES